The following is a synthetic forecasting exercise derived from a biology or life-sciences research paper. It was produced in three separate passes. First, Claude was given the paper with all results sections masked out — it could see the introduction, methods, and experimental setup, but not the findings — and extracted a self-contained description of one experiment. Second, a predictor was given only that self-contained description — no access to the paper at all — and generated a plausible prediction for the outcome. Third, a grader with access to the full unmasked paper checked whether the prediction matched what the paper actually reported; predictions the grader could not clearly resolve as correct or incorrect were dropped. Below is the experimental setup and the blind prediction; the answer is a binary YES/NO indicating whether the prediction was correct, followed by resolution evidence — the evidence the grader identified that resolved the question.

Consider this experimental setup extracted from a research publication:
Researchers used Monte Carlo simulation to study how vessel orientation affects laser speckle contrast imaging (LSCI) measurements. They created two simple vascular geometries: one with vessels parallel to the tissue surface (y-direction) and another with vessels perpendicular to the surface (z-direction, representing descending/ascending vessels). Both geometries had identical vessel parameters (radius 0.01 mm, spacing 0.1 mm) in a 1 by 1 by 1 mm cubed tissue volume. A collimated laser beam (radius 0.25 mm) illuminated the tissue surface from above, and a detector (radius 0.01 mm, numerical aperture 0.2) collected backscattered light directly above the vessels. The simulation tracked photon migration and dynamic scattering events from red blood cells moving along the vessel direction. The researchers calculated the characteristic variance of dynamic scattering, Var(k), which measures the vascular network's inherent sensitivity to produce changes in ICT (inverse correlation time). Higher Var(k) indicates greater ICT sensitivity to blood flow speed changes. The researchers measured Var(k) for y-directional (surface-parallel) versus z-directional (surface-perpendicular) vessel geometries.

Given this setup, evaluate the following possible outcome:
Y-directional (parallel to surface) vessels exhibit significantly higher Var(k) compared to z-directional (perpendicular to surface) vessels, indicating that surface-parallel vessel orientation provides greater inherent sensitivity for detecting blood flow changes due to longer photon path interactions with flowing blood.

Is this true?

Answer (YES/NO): NO